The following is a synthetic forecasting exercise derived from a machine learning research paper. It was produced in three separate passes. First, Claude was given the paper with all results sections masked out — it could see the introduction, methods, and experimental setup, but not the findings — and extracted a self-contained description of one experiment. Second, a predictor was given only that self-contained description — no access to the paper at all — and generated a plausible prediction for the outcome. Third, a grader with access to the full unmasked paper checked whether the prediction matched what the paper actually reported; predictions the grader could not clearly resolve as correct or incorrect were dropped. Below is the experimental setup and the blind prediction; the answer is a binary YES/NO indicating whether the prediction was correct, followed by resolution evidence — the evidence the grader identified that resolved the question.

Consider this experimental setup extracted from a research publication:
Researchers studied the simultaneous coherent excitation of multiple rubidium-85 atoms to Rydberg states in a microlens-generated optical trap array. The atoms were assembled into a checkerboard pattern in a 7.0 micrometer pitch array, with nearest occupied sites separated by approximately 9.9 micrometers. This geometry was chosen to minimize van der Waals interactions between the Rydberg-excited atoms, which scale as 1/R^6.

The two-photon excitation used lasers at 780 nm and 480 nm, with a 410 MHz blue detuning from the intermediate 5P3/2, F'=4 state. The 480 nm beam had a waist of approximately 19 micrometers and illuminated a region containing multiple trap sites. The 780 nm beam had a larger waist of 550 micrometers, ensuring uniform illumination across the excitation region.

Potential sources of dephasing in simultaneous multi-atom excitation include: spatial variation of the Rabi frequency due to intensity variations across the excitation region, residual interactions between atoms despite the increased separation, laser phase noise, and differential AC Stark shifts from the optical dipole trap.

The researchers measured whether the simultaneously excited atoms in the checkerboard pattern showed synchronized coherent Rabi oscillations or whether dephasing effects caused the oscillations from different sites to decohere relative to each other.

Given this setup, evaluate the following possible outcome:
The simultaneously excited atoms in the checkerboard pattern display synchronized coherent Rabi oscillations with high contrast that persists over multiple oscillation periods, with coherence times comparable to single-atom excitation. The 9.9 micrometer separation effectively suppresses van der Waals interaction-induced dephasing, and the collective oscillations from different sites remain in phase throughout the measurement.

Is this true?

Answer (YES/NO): NO